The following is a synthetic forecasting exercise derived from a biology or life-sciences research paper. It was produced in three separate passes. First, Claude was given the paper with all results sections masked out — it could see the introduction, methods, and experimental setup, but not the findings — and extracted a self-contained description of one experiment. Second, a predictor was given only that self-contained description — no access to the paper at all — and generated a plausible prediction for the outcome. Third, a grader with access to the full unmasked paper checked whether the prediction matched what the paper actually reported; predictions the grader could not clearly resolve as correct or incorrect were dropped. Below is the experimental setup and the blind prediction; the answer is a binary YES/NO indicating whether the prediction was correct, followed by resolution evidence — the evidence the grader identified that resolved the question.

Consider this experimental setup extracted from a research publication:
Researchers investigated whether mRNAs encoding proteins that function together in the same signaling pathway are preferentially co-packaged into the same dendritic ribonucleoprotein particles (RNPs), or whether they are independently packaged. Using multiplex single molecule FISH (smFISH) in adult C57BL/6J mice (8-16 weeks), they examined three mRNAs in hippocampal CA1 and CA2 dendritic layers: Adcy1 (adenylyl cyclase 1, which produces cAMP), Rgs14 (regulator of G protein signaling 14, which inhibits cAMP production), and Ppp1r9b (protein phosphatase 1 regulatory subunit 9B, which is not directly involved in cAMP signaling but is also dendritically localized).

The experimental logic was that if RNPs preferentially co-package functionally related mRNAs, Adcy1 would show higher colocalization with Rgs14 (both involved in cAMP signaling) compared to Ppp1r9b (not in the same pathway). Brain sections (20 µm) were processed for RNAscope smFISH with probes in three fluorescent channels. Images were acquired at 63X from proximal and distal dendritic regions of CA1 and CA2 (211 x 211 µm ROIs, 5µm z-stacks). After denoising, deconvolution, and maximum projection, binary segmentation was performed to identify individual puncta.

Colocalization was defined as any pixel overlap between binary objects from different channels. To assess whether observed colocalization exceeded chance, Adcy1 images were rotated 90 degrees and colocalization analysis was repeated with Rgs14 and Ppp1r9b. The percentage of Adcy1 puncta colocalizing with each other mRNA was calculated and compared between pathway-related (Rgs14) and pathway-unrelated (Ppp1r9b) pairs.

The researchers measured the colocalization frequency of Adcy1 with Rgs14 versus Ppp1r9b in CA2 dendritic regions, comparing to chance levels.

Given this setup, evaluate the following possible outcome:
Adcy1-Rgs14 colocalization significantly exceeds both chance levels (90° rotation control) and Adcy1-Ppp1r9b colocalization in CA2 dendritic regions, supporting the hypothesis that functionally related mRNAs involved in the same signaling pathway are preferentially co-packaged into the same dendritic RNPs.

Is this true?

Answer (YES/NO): NO